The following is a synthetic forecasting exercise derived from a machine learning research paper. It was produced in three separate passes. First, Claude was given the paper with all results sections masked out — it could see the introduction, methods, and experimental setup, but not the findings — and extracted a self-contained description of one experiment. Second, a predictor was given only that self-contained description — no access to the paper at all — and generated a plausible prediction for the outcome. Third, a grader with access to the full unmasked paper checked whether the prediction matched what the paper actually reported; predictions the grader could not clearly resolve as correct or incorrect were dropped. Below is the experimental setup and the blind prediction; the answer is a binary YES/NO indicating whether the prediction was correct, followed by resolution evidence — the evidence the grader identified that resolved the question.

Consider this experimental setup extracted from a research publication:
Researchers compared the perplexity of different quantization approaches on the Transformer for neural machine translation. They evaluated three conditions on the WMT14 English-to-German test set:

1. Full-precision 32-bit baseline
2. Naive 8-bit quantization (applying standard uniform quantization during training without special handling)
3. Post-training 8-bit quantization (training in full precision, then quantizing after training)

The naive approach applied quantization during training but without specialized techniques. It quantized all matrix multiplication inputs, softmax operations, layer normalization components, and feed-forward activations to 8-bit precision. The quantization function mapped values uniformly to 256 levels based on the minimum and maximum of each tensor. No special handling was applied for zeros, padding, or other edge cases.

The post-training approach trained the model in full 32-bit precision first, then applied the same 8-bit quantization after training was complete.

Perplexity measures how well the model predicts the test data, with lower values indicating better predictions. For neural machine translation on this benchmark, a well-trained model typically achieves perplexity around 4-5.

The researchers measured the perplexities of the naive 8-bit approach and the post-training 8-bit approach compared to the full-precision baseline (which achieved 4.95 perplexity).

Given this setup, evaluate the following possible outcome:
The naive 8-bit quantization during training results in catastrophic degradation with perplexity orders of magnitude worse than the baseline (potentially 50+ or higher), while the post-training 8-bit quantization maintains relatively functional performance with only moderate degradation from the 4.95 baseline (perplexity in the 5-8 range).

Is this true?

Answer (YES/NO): NO